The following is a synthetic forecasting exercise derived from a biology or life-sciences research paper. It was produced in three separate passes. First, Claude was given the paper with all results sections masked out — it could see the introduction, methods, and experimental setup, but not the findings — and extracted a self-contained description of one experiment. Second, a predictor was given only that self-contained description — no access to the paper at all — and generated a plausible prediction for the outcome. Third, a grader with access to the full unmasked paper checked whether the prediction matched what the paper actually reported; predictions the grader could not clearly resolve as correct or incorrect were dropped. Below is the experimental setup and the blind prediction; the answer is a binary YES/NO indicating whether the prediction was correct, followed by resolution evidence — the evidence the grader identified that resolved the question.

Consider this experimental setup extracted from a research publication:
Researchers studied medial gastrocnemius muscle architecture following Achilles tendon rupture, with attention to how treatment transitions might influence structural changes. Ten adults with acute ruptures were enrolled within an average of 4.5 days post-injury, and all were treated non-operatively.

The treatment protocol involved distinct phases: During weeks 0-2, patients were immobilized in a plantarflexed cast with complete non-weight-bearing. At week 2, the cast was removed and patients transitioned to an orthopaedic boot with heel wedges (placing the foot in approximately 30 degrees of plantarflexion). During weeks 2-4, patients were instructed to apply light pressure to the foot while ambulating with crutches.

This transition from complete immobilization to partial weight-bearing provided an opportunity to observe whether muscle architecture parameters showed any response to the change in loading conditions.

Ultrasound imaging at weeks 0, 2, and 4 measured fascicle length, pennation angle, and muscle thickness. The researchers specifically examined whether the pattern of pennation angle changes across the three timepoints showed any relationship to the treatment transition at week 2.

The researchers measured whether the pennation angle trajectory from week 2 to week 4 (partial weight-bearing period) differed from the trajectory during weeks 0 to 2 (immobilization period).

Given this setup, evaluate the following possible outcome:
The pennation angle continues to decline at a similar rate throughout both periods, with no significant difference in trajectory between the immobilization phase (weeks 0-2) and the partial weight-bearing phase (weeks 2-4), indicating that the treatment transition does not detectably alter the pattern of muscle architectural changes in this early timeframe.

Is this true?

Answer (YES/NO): NO